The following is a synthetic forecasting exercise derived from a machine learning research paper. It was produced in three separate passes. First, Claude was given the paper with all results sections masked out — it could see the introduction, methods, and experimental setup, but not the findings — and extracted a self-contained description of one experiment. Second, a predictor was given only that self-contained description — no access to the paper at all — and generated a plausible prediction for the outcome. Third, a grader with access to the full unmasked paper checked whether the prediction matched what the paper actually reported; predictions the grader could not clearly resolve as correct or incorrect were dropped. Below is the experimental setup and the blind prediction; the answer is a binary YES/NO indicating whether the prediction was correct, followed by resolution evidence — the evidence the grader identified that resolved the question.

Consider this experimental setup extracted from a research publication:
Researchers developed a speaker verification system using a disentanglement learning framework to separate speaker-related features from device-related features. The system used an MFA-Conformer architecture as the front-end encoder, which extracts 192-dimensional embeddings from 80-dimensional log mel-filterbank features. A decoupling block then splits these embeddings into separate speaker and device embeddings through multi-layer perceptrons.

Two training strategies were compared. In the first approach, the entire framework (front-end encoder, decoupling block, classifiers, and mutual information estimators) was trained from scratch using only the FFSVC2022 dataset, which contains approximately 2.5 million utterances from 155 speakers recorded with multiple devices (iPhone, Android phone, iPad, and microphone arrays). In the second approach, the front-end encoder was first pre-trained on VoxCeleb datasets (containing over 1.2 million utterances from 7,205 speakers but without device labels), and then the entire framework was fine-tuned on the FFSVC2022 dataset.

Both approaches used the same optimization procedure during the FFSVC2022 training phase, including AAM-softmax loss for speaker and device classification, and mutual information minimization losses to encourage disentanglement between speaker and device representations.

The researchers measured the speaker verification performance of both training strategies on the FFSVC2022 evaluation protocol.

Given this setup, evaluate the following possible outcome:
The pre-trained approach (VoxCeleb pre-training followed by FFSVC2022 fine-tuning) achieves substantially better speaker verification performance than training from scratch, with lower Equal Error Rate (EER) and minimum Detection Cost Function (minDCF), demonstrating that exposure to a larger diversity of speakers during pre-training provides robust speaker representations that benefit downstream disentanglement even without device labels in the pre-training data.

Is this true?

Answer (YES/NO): YES